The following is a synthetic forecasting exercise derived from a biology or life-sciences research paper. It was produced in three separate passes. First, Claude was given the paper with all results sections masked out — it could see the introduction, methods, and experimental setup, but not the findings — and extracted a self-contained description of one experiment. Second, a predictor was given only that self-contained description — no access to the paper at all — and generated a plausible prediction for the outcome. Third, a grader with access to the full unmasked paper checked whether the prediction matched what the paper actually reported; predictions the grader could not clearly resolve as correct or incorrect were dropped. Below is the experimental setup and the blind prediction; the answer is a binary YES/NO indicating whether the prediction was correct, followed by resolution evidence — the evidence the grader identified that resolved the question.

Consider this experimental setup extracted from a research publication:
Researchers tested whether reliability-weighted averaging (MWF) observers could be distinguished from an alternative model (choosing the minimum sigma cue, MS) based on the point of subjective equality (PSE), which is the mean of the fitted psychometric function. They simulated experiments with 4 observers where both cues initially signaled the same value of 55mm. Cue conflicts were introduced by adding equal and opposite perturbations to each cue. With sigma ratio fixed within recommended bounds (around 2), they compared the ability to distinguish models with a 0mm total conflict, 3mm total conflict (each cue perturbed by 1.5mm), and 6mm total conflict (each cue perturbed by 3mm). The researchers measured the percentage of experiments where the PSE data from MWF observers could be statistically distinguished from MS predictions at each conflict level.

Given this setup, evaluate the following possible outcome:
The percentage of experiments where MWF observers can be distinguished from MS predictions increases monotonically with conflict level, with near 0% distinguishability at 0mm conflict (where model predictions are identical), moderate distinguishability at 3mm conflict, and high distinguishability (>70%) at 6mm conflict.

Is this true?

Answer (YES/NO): NO